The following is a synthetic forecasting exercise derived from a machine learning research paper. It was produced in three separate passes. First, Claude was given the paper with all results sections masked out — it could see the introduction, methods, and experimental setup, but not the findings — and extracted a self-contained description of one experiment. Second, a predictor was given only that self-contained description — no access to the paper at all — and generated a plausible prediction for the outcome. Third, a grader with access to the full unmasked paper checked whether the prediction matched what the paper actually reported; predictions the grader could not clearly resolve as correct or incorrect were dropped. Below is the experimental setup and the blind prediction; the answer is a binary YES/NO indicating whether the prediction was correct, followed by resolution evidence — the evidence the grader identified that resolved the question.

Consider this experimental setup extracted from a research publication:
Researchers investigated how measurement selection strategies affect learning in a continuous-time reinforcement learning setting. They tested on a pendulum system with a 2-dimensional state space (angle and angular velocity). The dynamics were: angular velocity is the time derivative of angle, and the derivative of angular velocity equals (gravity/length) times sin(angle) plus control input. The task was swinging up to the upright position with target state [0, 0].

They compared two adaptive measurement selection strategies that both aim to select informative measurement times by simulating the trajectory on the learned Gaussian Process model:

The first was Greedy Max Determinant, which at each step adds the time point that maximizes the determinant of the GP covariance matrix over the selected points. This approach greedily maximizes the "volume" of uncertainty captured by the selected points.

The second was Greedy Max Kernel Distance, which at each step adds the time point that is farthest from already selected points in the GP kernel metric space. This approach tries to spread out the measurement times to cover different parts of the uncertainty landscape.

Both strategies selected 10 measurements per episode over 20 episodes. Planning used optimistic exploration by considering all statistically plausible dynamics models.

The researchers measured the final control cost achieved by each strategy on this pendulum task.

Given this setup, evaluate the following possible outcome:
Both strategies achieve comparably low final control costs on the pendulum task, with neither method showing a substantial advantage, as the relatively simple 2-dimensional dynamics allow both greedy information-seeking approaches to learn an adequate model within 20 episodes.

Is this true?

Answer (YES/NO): YES